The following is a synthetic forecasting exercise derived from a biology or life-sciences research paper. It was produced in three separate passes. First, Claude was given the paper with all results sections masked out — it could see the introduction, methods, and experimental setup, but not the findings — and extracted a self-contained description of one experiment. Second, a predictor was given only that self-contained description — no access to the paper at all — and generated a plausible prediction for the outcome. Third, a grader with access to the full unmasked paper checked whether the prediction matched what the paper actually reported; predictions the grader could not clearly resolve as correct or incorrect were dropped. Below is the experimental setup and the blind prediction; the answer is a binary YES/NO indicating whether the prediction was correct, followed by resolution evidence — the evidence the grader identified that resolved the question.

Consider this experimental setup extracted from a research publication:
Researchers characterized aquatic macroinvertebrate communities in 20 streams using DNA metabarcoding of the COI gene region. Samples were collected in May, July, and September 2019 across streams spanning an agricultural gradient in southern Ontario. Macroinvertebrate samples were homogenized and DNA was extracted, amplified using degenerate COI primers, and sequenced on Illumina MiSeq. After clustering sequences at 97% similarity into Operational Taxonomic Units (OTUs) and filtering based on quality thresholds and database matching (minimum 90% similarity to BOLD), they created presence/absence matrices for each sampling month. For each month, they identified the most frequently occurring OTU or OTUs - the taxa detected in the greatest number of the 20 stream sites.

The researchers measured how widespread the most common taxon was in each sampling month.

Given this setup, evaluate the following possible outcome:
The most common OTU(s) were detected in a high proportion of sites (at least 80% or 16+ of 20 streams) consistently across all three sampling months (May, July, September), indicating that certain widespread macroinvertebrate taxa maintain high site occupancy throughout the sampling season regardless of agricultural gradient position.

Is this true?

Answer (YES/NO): NO